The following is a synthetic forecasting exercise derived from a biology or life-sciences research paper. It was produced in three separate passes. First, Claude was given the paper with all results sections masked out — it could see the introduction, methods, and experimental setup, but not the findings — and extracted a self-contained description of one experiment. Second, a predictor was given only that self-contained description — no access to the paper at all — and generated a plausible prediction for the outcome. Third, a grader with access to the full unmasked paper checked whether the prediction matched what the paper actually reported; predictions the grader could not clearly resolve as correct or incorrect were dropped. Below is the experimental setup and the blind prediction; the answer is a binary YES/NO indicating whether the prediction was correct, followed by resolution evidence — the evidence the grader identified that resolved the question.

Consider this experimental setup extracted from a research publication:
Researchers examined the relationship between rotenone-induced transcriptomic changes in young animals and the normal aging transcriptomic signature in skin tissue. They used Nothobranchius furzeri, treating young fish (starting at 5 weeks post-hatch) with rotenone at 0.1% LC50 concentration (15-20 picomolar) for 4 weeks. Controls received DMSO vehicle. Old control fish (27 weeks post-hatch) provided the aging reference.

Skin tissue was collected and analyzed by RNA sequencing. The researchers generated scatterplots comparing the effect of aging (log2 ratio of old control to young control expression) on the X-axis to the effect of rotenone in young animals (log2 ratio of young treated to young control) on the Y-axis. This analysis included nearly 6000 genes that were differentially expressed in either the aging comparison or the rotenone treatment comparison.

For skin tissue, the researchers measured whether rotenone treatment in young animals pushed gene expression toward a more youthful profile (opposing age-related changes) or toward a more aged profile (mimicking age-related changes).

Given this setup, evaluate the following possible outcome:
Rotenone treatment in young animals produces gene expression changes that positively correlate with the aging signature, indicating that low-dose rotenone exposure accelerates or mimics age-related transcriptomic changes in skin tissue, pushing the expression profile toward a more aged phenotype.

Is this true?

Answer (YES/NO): YES